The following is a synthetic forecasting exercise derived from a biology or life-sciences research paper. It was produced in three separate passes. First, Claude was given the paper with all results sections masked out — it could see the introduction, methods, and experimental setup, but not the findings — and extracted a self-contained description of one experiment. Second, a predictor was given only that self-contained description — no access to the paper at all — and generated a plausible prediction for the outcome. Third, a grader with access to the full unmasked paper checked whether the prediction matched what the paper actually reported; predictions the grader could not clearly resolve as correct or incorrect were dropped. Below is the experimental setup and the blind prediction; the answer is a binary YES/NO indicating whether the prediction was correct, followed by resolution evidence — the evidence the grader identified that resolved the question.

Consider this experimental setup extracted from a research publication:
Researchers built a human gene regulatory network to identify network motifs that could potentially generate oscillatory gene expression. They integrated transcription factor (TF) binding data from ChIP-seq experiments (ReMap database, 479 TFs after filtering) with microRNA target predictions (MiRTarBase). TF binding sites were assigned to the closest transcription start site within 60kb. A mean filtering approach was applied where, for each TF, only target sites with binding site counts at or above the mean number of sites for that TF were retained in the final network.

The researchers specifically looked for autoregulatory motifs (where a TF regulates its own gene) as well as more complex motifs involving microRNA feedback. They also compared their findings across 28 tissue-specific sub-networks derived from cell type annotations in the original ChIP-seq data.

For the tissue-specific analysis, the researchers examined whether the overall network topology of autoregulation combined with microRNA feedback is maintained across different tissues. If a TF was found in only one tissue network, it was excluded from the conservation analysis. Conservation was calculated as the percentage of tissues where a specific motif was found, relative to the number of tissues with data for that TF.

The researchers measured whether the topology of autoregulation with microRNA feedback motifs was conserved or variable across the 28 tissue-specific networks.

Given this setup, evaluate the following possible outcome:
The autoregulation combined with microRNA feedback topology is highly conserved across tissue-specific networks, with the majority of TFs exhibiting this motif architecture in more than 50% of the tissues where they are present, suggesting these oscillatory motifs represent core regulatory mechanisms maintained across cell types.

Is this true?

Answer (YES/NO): YES